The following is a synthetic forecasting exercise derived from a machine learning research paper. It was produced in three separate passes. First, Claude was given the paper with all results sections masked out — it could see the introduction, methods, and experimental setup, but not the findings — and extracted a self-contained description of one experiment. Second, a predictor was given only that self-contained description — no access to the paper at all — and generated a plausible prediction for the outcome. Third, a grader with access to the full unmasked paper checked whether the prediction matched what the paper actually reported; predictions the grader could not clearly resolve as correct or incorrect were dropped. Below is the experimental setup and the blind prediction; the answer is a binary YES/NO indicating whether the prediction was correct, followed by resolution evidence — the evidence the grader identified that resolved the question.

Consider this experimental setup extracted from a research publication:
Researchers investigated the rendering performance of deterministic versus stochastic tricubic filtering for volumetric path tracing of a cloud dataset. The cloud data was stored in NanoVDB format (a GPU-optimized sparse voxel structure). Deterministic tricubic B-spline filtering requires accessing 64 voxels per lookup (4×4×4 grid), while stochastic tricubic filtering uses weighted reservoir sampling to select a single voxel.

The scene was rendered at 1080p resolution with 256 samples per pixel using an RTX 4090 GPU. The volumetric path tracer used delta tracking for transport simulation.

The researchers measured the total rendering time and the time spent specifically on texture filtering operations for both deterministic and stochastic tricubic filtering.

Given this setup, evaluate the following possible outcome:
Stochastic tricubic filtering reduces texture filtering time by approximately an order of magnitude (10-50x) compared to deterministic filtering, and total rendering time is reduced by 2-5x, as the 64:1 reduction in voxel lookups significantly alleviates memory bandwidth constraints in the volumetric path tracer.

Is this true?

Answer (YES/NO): YES